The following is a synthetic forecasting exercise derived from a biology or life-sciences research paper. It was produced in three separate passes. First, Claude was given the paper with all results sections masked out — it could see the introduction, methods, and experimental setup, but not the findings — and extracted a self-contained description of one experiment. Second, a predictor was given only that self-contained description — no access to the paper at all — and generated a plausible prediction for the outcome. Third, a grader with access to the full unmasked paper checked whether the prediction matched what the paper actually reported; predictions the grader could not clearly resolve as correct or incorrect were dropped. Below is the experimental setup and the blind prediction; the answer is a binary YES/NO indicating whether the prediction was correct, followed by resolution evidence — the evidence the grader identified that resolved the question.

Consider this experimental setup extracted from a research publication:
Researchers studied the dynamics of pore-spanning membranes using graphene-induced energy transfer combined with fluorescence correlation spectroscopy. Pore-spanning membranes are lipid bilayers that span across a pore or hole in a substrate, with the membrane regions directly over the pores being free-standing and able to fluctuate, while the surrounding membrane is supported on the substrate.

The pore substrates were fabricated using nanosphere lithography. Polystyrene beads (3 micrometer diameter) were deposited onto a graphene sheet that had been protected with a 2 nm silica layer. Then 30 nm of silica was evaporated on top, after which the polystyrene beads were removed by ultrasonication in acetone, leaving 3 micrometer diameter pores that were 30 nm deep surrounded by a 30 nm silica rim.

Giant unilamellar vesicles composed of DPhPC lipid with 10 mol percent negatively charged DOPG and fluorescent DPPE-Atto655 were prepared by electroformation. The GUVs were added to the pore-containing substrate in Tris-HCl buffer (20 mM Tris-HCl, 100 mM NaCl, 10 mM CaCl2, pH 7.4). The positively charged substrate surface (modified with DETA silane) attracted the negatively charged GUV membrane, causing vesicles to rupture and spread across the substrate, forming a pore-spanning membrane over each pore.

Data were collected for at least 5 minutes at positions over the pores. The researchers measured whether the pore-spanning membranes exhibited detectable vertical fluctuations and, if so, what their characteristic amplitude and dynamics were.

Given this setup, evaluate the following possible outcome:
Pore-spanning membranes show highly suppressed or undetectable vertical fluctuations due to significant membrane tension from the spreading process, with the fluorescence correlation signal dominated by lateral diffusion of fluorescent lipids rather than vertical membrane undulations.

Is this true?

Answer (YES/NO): NO